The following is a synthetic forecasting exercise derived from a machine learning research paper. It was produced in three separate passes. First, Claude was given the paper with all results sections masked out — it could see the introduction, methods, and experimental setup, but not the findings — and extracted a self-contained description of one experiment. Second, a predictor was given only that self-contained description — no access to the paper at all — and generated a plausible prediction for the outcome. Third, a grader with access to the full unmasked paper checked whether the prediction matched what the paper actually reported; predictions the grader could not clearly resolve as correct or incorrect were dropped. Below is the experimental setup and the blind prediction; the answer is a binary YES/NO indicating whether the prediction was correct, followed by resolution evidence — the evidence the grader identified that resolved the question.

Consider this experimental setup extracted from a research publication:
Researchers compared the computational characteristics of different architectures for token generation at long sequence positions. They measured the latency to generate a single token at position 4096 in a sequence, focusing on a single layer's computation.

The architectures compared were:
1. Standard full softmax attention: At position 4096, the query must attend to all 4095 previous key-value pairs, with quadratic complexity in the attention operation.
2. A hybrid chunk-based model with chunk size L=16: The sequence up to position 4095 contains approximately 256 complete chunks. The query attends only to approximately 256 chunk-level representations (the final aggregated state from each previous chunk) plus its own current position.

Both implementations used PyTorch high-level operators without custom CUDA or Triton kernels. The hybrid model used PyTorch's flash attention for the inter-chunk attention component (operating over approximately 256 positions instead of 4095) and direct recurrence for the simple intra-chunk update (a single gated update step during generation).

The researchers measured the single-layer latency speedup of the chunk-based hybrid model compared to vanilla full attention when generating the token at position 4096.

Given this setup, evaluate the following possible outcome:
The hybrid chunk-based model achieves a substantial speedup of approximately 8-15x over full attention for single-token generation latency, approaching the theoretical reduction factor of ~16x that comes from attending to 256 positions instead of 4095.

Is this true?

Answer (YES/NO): YES